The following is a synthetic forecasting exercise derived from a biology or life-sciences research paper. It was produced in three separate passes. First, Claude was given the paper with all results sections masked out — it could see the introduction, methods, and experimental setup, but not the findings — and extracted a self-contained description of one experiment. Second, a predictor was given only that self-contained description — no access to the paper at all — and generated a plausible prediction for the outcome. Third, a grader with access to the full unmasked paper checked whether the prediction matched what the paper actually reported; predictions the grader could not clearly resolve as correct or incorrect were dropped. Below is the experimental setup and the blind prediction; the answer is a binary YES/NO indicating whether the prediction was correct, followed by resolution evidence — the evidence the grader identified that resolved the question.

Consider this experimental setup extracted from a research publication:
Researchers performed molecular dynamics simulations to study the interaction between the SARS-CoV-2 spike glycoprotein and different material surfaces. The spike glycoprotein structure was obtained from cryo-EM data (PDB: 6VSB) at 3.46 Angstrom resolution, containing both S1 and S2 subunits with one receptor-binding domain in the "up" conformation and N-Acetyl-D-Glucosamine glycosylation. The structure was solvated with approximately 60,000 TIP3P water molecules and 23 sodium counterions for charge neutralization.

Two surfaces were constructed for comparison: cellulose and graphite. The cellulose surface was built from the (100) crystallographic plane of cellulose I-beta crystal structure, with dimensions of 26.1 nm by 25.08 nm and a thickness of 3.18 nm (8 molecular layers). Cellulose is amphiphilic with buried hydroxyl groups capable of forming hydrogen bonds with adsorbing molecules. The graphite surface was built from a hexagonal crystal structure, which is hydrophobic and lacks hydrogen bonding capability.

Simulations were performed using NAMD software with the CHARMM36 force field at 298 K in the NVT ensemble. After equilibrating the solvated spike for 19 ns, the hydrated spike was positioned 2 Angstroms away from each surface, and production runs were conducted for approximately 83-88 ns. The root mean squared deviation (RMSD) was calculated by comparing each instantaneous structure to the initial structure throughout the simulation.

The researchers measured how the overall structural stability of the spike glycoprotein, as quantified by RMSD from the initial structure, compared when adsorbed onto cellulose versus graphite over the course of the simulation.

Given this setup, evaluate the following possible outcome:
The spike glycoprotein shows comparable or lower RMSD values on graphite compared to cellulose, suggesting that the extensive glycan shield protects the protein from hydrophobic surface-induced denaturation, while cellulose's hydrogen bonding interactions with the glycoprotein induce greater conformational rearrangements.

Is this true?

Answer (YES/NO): NO